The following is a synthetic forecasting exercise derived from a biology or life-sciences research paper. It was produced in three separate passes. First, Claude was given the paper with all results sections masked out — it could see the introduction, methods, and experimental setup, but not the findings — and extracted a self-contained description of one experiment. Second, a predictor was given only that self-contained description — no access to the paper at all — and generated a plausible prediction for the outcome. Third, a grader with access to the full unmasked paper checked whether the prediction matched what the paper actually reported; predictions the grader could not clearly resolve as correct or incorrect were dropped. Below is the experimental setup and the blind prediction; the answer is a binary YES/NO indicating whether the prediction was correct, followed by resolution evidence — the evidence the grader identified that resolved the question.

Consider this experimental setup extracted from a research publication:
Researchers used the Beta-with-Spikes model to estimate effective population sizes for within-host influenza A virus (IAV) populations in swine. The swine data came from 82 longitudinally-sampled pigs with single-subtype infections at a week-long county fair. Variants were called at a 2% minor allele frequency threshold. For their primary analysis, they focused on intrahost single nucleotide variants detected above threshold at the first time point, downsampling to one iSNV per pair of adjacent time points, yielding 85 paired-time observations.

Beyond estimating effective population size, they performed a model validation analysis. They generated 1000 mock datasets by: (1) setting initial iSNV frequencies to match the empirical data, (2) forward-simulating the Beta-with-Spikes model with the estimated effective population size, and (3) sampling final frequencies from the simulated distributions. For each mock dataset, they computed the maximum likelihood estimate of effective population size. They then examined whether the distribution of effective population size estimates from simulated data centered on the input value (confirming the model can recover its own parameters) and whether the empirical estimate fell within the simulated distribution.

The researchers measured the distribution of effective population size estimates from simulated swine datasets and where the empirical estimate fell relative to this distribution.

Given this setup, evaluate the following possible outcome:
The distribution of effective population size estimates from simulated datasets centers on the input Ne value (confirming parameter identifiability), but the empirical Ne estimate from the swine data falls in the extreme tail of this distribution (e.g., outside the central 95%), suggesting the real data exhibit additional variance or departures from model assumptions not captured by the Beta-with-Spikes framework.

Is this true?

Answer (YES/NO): NO